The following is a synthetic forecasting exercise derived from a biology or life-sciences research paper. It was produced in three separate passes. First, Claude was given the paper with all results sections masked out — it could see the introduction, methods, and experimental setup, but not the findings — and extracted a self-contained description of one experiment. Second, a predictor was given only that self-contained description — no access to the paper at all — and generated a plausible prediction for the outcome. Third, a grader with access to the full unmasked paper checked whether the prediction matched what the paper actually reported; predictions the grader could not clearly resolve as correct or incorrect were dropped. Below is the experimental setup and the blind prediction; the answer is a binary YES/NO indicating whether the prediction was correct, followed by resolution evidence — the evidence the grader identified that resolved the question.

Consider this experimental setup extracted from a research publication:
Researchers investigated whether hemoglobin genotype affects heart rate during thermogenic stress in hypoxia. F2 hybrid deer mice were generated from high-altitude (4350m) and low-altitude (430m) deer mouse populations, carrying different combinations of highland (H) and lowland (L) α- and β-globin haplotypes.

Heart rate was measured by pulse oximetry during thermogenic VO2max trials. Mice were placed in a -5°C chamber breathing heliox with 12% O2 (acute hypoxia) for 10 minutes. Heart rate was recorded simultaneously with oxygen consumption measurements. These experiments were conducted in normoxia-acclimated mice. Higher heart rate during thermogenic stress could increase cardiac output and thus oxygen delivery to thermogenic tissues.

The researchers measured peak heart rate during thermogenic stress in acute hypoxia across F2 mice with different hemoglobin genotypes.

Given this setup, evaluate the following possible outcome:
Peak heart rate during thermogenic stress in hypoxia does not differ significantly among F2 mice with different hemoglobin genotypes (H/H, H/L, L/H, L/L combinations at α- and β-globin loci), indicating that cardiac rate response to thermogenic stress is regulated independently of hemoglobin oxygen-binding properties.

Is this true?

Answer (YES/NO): YES